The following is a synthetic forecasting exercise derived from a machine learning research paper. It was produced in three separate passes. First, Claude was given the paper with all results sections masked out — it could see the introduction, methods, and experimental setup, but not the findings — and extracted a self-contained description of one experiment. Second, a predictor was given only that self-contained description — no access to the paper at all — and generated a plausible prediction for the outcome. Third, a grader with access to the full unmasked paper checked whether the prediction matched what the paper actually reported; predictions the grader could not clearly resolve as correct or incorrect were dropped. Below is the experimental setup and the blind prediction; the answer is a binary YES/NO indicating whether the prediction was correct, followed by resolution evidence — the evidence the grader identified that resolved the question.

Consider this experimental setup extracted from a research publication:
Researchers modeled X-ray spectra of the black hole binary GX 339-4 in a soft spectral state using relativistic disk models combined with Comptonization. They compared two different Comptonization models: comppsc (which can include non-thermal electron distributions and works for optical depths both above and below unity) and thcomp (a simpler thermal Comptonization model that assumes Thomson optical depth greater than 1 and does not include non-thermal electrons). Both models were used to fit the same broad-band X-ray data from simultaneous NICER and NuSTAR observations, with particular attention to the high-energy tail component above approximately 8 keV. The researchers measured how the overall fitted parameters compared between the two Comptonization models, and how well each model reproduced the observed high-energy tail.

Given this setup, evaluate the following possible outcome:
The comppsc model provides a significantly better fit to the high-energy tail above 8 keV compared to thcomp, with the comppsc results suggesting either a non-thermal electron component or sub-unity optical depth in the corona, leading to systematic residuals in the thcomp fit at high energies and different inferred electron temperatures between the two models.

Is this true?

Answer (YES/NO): NO